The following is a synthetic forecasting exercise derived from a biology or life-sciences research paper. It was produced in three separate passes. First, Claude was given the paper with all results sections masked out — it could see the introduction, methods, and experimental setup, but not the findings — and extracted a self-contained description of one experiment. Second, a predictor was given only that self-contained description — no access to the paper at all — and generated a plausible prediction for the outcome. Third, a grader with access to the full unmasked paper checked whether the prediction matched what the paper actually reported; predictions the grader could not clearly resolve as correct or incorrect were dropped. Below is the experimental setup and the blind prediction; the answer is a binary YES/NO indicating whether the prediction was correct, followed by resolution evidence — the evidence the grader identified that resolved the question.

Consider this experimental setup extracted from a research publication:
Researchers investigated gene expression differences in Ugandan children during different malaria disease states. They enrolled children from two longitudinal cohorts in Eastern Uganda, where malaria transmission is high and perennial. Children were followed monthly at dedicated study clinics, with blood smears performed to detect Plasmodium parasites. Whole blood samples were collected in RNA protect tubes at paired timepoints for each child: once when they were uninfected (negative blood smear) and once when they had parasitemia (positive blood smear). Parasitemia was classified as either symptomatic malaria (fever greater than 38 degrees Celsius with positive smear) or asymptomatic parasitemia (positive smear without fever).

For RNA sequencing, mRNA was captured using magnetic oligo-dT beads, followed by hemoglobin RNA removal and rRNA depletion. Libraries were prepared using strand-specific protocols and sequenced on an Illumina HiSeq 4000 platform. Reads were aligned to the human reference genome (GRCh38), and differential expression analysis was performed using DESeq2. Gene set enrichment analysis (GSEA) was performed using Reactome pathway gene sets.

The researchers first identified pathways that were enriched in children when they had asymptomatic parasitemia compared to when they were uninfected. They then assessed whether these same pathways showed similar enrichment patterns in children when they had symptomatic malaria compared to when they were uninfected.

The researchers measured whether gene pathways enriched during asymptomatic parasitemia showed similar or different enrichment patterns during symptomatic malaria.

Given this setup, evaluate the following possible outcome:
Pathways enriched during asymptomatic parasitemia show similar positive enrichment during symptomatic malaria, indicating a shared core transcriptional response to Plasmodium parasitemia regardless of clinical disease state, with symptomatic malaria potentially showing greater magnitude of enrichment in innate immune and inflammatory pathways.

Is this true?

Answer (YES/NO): NO